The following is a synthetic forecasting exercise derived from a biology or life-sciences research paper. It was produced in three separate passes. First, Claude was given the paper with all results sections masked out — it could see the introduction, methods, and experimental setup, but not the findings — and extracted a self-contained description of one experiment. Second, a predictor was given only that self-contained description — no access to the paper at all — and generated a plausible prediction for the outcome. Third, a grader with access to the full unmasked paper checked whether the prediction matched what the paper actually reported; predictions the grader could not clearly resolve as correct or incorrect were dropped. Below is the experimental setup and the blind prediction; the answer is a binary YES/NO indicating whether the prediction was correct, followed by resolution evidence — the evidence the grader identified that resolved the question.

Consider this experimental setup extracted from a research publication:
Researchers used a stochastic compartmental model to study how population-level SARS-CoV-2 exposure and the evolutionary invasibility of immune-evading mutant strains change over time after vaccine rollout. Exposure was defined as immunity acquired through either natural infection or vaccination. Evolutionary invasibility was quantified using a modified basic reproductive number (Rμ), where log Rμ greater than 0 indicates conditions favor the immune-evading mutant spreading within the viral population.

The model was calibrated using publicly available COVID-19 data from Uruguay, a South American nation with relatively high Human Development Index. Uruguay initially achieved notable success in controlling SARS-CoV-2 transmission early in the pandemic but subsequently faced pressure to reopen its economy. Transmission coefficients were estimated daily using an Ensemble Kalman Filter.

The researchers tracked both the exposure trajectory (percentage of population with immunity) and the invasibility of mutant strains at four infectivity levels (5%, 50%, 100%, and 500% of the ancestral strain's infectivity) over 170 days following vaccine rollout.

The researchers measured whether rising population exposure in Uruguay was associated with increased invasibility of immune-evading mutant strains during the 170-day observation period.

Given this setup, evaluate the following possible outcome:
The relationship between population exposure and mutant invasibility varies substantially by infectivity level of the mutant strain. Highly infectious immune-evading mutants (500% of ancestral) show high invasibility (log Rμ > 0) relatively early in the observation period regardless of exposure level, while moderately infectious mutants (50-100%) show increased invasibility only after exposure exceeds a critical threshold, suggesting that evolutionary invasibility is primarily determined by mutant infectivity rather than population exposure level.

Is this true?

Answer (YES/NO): NO